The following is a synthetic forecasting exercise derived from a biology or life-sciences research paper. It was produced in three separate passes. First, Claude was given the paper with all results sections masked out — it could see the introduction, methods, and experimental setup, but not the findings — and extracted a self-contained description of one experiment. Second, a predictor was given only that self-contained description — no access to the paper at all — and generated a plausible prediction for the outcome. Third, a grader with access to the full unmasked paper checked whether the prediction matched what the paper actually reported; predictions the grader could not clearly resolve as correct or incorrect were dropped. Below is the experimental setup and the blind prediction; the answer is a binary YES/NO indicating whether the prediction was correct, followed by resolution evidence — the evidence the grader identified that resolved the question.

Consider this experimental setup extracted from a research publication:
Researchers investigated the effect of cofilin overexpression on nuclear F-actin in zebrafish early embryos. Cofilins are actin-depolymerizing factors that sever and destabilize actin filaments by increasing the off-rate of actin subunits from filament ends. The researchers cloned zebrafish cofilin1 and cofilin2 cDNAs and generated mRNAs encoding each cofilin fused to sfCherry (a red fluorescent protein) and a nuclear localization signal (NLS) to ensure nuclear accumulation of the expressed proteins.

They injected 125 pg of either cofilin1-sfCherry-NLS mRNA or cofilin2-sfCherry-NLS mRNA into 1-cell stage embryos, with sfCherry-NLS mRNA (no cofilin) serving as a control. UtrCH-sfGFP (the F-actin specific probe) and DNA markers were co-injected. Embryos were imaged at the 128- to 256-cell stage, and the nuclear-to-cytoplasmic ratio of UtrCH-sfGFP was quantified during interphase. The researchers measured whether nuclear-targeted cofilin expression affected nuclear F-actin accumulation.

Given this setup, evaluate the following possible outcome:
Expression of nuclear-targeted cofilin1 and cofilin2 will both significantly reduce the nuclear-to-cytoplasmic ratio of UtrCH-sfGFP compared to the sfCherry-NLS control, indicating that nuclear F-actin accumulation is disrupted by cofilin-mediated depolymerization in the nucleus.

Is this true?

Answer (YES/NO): NO